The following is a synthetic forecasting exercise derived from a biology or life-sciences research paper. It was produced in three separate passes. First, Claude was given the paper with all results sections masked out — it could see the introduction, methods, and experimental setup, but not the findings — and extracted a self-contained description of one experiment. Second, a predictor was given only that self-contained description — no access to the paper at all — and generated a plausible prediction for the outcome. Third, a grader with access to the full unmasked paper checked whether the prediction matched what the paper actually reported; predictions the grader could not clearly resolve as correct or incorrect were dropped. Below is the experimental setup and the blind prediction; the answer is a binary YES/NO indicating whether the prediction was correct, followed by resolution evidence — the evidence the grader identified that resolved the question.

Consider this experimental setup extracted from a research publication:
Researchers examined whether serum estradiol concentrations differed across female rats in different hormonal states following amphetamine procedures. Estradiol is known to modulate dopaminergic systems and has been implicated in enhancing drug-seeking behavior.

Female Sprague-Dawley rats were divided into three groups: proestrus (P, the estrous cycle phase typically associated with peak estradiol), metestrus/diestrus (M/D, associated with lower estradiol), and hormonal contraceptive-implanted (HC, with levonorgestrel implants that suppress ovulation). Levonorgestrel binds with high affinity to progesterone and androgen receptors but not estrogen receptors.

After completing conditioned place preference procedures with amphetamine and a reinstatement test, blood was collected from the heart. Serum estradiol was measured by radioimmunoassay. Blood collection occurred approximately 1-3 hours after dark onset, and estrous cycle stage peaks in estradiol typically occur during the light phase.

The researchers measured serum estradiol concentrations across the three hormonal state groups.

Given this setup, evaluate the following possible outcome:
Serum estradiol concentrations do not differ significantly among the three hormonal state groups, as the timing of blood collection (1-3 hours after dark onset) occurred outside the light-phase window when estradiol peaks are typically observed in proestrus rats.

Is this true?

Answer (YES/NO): YES